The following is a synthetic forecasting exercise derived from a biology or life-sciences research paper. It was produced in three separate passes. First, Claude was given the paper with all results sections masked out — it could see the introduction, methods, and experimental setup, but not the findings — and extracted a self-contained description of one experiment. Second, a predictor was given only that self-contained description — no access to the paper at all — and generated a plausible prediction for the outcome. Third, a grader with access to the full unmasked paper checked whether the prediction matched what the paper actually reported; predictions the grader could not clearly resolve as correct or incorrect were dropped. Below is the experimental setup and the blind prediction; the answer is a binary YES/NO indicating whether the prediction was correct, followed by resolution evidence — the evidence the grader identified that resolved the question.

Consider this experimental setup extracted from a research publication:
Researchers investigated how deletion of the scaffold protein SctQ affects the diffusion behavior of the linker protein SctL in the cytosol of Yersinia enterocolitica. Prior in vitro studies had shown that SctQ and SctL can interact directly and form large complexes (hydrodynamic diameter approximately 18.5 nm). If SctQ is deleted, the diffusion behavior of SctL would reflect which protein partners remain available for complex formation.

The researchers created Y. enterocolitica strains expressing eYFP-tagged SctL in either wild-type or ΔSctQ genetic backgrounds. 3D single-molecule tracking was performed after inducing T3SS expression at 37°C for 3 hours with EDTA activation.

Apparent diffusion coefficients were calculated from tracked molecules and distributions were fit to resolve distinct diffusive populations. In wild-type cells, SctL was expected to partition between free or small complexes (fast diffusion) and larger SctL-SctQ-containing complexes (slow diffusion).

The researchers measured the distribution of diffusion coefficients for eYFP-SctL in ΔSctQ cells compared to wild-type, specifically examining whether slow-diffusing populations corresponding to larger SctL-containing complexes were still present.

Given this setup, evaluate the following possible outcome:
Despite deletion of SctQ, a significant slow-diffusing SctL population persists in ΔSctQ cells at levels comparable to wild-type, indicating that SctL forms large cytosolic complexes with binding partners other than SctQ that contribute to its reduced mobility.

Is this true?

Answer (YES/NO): NO